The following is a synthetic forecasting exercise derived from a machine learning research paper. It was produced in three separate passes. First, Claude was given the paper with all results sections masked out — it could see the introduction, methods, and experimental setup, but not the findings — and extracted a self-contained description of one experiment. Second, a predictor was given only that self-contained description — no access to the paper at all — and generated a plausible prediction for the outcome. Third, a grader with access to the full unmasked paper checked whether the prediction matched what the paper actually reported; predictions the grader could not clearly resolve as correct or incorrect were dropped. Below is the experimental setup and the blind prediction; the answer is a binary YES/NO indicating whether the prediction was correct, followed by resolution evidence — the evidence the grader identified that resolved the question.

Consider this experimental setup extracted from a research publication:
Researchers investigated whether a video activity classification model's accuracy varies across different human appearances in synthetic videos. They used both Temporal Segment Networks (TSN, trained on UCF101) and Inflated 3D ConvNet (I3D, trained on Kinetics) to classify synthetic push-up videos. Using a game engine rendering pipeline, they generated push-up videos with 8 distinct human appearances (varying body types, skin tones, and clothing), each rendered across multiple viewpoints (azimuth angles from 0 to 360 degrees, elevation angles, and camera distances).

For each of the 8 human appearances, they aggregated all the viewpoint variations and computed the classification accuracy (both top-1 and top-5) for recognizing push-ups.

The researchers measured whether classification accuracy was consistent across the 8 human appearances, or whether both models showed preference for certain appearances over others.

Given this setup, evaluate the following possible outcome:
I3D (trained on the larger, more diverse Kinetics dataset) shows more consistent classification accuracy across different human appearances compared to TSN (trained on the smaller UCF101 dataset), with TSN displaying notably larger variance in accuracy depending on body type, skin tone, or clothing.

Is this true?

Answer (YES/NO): NO